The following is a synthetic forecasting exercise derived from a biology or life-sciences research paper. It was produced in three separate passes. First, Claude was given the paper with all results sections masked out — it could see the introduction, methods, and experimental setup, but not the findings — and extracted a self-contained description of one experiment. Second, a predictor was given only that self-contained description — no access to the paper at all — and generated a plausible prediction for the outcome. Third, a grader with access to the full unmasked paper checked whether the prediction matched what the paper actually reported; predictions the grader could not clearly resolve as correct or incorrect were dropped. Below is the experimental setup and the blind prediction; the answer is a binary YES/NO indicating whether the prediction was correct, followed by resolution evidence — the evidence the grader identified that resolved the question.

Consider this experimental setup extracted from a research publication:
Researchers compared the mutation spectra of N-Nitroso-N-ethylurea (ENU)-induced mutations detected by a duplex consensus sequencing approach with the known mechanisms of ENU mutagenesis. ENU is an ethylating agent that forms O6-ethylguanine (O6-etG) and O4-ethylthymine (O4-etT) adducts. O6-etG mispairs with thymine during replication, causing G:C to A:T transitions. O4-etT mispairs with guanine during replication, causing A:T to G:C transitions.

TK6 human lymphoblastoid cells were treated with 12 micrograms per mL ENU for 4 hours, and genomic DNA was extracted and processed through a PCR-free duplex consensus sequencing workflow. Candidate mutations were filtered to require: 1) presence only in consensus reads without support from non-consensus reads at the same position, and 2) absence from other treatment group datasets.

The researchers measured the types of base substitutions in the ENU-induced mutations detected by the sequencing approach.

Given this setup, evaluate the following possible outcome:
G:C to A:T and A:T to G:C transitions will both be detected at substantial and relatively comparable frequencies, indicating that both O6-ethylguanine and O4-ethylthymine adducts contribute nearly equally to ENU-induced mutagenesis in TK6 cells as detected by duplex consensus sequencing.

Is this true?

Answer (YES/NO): NO